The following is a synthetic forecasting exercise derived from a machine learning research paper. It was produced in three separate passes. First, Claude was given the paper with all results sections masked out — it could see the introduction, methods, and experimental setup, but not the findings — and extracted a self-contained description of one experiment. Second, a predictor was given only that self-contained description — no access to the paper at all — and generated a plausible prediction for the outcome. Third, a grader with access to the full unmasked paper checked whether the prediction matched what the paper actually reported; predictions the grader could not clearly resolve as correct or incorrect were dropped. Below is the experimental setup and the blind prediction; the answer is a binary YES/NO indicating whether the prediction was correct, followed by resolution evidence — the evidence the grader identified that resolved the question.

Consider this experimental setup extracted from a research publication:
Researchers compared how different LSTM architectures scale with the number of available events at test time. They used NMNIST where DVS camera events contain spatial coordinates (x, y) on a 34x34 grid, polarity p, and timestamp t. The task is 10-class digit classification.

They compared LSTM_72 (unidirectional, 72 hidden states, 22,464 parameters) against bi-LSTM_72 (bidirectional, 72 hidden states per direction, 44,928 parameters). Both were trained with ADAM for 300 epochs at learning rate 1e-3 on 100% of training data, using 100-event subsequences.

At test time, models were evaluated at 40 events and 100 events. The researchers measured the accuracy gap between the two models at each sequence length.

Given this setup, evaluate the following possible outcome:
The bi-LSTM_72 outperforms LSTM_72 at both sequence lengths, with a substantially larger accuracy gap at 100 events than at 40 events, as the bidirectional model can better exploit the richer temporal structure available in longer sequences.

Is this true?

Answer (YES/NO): NO